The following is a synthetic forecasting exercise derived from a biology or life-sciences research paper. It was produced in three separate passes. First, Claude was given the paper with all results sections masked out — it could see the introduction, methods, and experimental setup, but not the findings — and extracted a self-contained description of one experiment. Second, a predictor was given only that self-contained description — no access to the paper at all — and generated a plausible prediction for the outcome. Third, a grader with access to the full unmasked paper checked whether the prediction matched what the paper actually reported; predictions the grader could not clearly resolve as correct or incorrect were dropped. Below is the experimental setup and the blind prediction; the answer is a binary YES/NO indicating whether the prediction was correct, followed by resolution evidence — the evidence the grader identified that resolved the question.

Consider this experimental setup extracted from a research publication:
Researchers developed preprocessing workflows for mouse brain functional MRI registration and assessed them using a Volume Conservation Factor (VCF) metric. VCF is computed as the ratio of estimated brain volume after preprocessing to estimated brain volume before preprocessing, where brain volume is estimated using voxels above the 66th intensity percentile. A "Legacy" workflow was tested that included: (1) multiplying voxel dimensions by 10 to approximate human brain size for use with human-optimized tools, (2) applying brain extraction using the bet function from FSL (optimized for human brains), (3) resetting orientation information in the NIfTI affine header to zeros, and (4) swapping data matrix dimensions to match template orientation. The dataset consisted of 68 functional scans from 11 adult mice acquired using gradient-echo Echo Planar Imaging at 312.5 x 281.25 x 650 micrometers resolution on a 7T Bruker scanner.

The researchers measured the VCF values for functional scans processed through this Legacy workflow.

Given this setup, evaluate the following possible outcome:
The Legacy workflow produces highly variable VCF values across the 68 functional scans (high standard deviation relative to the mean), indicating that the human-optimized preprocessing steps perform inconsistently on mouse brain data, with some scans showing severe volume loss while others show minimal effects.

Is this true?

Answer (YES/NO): YES